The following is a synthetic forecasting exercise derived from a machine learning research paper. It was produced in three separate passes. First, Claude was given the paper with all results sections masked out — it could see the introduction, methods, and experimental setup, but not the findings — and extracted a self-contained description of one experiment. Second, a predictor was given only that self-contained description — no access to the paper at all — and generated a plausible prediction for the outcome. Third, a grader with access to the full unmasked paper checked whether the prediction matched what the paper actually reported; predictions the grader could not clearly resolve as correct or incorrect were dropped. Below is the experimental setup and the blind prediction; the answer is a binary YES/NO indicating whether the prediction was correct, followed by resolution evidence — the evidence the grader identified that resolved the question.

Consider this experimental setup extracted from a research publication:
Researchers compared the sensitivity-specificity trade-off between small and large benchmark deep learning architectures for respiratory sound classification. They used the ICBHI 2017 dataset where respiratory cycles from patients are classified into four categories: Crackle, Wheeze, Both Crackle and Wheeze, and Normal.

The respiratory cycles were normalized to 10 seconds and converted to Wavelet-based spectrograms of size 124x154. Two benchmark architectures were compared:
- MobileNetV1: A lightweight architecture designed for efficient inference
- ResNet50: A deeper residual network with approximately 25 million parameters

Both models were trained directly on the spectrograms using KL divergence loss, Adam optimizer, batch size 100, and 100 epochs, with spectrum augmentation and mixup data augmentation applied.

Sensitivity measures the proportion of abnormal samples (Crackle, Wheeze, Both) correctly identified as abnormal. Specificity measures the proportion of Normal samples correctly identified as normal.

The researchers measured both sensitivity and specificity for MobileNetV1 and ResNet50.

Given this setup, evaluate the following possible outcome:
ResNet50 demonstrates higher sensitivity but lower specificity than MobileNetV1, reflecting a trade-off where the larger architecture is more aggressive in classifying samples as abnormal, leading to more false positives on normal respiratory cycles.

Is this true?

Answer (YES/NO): NO